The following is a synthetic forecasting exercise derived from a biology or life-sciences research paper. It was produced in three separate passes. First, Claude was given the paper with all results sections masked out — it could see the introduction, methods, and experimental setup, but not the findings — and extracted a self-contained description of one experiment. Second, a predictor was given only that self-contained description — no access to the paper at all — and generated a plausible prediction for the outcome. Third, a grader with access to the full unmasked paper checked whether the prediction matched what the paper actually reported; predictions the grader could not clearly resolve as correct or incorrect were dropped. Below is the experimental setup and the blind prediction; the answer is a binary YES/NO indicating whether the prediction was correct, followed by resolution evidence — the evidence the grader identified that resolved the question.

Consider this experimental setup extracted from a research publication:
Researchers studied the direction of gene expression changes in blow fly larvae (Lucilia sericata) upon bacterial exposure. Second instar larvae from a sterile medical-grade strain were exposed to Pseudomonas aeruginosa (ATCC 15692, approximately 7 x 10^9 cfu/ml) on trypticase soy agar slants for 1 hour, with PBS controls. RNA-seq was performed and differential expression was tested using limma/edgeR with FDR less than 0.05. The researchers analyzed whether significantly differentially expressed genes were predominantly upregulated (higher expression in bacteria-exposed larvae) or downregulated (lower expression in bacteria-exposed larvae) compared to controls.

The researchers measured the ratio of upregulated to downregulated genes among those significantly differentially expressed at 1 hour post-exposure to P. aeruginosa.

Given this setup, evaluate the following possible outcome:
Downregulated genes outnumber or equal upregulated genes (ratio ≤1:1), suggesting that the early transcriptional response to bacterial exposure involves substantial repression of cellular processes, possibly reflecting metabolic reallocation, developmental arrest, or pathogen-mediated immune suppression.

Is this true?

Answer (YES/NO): NO